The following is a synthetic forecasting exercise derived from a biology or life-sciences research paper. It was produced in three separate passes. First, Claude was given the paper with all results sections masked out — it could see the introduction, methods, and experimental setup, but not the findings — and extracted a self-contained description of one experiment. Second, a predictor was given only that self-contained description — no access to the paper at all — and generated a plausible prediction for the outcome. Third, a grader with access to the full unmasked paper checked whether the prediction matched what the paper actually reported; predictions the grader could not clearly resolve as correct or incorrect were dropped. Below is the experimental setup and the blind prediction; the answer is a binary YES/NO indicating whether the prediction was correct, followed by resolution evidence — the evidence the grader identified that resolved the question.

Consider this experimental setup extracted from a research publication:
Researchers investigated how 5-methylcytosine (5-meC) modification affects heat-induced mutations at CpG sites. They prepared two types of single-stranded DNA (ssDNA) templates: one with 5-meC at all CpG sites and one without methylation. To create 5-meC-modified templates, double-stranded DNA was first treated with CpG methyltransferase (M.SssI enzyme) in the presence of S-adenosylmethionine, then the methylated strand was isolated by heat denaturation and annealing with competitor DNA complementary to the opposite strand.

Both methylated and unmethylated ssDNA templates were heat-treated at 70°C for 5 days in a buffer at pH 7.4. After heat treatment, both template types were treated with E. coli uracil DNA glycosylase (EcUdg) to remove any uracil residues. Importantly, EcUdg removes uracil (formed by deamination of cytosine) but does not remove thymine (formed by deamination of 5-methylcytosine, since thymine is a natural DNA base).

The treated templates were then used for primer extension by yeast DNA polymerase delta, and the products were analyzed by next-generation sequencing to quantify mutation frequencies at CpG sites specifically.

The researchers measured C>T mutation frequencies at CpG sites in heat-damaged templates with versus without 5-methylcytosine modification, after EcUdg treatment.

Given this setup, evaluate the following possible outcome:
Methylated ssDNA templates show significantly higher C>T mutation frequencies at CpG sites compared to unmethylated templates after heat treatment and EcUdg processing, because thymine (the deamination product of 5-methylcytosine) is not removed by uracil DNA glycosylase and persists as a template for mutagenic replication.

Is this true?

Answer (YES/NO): YES